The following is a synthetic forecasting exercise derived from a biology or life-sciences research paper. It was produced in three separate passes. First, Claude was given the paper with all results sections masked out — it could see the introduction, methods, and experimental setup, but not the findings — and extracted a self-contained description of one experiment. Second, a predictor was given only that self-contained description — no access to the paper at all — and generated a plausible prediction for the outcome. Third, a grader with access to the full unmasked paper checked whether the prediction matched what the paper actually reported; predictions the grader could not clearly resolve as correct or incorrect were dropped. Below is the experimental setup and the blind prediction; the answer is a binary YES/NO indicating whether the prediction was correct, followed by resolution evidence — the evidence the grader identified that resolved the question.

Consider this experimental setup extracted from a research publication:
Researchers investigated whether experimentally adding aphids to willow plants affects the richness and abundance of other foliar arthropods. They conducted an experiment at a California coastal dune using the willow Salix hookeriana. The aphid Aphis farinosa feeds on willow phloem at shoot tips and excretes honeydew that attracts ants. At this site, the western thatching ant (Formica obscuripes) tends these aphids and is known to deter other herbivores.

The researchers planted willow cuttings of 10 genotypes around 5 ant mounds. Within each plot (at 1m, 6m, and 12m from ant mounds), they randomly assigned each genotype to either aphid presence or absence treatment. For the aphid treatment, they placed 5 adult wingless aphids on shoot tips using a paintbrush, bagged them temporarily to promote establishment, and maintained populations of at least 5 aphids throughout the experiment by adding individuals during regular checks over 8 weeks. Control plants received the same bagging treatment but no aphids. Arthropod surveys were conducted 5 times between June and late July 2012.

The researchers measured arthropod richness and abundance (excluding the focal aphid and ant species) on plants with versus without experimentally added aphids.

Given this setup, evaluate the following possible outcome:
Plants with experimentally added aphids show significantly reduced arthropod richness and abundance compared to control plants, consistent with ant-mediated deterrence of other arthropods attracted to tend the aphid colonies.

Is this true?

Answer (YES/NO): NO